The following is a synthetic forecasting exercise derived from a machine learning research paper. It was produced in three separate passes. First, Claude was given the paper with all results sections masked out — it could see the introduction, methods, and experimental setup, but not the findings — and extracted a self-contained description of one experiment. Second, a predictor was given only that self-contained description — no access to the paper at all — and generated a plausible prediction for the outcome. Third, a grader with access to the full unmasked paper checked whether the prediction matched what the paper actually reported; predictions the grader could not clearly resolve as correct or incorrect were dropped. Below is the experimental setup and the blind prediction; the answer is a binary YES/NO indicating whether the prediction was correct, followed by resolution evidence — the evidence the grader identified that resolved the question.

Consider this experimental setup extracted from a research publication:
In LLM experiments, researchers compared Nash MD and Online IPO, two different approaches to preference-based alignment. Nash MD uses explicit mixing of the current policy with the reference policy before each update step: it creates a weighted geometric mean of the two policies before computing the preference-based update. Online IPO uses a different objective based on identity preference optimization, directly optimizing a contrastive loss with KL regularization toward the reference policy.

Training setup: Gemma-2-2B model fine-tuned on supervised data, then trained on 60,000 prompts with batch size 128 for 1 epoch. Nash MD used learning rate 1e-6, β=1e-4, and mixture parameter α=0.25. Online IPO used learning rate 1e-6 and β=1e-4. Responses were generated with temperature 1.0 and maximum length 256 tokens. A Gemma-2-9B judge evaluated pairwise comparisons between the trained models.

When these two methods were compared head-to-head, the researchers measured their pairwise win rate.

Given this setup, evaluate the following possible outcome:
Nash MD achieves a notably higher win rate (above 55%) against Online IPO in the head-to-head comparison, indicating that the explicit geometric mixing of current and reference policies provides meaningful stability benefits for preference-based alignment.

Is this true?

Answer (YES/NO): NO